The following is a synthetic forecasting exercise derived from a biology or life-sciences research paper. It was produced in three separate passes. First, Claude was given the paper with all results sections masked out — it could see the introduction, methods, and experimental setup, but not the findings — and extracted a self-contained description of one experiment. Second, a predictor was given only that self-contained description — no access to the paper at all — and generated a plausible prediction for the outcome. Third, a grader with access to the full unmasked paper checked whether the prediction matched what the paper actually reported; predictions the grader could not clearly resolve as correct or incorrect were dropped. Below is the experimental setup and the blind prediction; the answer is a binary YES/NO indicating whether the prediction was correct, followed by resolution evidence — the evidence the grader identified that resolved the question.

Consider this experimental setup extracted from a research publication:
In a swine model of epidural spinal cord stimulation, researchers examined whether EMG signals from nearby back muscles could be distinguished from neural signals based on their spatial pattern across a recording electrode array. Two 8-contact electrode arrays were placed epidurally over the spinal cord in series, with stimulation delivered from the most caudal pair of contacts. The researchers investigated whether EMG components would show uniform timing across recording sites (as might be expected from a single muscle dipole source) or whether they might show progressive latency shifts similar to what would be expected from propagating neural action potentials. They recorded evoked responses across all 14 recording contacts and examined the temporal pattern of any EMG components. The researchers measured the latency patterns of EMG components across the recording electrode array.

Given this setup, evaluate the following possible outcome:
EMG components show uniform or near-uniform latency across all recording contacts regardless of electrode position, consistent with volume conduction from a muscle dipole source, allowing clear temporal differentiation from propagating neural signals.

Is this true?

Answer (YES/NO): NO